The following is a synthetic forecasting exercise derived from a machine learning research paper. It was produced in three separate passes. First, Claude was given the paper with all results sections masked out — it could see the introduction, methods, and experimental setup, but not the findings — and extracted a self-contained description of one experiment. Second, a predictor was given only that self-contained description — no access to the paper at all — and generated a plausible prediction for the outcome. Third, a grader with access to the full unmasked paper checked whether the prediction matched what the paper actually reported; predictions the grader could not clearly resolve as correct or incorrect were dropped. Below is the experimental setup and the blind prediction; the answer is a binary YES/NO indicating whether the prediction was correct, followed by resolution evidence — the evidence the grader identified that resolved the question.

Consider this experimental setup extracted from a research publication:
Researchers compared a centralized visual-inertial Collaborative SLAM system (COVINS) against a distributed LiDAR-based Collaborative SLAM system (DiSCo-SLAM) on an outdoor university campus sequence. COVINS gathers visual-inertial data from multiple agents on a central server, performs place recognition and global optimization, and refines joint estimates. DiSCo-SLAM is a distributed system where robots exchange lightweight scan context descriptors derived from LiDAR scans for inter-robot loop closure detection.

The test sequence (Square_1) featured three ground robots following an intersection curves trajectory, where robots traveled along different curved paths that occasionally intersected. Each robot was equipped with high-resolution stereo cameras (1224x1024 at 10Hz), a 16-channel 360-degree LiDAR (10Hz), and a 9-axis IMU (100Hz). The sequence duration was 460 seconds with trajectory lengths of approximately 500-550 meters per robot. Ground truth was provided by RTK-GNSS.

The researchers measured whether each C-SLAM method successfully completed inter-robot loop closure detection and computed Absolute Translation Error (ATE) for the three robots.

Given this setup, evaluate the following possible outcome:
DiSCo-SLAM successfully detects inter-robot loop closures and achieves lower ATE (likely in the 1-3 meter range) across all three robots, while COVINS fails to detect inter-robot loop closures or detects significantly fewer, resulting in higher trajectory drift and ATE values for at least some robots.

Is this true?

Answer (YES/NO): NO